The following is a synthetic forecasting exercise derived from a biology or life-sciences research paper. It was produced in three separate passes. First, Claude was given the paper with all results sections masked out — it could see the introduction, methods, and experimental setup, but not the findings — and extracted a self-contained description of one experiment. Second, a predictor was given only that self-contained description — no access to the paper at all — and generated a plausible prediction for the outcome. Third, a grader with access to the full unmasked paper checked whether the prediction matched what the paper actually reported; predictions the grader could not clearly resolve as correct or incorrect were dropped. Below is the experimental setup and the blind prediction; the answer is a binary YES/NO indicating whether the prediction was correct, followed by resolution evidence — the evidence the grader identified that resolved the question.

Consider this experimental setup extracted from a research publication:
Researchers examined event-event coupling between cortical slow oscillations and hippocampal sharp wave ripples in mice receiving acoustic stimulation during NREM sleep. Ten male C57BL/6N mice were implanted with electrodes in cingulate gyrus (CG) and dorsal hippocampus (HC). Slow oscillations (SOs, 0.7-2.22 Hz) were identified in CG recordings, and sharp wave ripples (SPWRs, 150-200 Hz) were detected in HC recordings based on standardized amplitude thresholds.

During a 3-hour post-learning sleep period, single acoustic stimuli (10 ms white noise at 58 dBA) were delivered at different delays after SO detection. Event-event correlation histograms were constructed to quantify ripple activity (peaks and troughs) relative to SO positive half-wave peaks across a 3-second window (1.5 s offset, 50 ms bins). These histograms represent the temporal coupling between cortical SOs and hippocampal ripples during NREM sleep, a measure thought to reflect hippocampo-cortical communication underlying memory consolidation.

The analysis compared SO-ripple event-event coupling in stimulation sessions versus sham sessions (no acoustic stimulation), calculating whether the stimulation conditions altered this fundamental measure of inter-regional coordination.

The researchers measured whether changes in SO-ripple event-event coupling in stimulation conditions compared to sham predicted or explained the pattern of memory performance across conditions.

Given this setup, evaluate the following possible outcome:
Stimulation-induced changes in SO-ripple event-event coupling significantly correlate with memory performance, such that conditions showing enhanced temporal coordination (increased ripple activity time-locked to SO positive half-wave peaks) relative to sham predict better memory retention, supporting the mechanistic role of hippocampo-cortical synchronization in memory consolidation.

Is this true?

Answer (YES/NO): NO